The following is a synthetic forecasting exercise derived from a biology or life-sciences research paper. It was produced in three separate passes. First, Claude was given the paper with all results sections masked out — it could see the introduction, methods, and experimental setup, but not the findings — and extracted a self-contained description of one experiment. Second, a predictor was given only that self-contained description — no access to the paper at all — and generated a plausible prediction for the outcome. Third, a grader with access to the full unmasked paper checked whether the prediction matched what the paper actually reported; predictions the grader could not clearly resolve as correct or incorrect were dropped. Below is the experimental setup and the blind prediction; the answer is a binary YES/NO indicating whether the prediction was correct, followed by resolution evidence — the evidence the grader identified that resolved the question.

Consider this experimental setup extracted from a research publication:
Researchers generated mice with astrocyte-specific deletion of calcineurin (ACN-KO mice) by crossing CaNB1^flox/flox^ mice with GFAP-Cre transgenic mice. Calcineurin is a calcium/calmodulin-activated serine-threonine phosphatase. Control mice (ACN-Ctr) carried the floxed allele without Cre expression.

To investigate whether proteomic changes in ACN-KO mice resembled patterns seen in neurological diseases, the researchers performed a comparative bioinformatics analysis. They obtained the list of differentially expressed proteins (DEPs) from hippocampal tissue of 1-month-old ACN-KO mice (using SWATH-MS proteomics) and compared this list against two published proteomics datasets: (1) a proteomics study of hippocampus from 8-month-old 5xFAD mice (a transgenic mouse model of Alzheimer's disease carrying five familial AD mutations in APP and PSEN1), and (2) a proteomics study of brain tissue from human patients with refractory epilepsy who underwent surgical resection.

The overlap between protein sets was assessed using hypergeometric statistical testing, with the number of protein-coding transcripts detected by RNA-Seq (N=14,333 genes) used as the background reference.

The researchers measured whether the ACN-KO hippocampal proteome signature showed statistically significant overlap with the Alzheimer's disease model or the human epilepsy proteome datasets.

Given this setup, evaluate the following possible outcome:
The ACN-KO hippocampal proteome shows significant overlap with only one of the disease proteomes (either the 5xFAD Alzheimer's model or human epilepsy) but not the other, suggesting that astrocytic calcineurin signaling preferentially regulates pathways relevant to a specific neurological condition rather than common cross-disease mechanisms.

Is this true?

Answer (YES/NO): NO